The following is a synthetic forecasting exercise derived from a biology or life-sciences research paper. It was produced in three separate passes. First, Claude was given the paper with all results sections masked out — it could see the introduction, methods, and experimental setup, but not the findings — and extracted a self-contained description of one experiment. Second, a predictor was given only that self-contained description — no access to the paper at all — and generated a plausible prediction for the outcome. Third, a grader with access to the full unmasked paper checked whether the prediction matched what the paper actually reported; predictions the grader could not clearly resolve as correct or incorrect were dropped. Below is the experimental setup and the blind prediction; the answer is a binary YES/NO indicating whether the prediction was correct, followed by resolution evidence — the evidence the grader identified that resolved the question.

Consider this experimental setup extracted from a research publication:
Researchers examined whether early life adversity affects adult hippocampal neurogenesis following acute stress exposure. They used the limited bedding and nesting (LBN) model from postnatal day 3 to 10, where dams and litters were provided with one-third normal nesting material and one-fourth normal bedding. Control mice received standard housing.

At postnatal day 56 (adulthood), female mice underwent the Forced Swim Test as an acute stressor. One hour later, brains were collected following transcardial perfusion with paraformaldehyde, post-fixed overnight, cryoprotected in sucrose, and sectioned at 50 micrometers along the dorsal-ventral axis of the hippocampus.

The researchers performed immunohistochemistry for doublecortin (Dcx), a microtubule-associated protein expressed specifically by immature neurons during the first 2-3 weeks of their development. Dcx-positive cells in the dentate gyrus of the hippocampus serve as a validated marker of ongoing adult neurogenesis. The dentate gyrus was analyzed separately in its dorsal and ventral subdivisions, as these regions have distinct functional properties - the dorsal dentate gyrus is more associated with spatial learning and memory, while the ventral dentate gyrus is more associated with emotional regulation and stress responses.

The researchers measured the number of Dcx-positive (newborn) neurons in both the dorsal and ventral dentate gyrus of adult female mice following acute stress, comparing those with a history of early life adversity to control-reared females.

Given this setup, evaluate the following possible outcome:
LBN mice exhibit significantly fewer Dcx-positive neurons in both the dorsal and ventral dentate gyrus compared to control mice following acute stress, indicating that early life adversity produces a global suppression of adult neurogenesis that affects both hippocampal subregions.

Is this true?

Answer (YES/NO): NO